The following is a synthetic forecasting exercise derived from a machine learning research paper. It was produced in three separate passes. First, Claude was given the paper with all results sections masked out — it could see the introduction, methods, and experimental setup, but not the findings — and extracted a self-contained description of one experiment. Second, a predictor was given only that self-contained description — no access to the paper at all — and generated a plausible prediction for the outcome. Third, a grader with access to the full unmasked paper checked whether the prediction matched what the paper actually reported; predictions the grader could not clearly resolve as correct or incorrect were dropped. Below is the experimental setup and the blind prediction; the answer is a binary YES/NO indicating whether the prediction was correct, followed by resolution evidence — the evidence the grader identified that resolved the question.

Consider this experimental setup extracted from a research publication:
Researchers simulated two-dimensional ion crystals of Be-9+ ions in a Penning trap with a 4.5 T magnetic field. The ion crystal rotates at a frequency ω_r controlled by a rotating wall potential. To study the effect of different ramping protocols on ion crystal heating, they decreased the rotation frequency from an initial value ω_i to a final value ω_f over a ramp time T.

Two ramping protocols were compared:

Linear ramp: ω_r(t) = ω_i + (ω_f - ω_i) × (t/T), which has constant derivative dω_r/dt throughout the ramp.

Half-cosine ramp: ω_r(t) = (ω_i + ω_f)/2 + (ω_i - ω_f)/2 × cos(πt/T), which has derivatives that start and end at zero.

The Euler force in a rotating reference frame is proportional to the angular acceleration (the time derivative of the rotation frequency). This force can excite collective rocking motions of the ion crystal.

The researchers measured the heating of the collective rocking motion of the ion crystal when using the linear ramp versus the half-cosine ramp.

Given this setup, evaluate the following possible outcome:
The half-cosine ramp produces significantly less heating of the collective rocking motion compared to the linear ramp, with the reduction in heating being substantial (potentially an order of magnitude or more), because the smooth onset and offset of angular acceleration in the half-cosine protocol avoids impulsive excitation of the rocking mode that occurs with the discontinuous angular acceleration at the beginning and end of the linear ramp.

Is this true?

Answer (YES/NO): NO